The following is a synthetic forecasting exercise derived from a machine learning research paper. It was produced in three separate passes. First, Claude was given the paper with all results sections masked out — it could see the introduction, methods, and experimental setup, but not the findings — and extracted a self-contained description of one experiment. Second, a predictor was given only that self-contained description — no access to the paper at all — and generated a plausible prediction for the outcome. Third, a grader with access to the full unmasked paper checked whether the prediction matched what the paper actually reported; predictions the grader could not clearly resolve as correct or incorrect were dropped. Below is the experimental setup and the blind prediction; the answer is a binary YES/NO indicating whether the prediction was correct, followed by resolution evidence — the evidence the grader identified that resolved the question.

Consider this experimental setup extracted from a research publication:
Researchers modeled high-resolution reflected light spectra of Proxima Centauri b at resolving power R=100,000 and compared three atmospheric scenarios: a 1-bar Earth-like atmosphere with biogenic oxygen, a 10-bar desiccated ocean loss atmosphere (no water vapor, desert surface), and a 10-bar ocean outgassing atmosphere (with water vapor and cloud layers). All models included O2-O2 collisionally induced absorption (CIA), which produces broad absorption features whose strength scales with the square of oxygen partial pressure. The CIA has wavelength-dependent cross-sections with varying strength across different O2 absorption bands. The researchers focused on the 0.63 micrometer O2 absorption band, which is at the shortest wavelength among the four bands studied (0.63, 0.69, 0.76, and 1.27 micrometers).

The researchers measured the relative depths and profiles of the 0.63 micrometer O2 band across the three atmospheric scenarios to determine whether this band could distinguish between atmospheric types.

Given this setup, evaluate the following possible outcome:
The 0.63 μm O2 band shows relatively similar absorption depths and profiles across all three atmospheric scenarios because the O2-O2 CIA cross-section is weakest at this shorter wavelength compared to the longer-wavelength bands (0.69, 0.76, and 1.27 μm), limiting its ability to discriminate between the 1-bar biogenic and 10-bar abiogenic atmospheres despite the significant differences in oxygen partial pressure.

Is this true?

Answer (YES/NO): NO